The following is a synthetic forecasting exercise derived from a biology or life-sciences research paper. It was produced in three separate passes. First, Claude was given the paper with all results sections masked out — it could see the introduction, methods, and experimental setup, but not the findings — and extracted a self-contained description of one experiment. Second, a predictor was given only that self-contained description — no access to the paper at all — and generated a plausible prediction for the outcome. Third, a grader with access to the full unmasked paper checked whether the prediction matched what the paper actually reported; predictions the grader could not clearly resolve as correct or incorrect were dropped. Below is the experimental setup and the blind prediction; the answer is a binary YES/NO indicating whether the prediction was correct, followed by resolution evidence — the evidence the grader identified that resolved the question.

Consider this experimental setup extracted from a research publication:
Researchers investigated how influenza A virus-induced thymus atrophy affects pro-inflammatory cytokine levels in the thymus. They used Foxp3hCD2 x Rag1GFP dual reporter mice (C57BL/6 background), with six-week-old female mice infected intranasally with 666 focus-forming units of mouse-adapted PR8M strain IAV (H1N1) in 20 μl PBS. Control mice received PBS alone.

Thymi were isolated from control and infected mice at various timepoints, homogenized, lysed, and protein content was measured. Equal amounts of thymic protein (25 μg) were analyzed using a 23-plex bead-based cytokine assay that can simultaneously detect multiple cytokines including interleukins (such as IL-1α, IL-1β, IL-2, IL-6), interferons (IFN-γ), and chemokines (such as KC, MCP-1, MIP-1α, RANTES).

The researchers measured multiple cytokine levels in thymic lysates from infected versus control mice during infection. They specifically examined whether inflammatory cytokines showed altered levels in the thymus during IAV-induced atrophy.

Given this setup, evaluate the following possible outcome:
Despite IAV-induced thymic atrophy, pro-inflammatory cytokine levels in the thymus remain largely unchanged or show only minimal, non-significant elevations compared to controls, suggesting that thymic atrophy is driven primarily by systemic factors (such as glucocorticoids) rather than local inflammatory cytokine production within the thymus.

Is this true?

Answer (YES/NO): YES